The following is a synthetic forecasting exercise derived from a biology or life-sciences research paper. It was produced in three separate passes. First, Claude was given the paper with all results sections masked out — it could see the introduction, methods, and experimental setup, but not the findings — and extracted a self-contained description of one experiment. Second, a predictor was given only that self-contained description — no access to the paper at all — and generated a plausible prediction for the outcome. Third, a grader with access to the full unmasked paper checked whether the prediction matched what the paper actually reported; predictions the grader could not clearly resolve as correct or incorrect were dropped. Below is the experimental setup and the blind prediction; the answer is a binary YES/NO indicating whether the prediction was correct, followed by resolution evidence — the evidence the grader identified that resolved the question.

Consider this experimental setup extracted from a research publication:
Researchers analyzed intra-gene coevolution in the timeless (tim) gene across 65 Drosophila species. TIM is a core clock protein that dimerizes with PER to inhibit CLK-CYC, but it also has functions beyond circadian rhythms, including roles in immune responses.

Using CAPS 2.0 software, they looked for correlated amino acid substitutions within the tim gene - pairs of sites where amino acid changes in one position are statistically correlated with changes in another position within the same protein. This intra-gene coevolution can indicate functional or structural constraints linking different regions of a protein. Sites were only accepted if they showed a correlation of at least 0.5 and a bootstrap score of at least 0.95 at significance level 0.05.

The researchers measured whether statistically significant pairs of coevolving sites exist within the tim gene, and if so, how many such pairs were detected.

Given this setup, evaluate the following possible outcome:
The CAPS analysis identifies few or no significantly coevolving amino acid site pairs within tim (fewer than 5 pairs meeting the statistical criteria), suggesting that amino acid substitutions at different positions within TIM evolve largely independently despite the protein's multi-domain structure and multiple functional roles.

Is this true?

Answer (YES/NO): NO